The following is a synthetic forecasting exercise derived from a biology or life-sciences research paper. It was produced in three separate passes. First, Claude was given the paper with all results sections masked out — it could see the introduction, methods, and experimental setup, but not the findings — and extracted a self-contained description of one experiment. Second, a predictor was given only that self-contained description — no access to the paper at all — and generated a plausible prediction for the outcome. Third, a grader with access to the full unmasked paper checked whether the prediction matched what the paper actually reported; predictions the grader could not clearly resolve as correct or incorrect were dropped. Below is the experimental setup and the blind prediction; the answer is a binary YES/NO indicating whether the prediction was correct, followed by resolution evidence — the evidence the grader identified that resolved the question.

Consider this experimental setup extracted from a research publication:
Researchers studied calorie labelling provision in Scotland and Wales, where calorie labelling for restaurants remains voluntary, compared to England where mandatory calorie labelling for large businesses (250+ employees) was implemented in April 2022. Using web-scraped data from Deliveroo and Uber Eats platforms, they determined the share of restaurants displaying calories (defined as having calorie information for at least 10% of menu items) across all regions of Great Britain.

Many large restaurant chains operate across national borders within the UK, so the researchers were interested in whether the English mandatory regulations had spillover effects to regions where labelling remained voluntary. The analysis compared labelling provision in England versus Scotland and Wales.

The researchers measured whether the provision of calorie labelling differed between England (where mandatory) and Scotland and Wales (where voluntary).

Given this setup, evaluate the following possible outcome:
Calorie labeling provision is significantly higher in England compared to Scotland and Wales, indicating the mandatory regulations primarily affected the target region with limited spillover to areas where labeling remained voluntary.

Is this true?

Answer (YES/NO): NO